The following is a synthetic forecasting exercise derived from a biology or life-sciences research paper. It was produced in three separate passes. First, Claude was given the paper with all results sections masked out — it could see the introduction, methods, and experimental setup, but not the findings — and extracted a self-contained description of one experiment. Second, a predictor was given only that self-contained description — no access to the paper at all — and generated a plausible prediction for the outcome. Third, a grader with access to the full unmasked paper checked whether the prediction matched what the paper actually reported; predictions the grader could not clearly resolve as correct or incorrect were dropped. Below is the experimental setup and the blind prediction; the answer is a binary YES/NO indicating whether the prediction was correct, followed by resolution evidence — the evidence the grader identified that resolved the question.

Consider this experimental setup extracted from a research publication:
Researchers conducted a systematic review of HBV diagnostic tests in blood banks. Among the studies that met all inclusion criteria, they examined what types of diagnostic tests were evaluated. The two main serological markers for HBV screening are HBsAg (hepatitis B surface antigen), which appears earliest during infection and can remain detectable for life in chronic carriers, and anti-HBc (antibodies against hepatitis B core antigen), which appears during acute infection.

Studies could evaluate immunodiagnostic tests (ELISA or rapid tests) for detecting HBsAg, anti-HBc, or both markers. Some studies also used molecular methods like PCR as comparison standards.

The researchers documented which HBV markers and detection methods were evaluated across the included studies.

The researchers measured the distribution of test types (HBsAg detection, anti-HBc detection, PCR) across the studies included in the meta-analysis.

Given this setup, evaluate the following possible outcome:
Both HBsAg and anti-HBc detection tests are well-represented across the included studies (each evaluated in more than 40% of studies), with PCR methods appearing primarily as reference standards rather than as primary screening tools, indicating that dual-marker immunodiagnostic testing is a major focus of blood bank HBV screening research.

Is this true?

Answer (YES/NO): NO